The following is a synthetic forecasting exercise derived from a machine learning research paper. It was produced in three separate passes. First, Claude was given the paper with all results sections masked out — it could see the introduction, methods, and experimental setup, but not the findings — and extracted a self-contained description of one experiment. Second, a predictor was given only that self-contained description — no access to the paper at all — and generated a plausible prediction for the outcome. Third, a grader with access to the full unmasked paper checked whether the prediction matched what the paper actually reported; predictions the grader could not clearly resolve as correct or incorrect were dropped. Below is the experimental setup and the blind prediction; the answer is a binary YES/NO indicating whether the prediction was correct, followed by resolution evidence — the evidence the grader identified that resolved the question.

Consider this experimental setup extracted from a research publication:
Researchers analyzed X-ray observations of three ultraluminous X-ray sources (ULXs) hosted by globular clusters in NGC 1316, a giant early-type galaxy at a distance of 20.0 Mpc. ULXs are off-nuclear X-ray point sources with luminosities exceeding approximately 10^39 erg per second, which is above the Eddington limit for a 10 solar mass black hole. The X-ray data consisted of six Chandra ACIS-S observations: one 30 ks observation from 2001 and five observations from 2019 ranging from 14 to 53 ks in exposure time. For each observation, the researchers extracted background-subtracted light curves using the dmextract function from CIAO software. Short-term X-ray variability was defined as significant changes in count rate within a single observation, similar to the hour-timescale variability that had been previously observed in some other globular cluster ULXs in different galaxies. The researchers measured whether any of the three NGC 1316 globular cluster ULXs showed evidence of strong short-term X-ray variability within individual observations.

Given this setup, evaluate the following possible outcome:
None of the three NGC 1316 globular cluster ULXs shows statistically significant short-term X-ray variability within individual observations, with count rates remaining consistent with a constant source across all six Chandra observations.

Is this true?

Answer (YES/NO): YES